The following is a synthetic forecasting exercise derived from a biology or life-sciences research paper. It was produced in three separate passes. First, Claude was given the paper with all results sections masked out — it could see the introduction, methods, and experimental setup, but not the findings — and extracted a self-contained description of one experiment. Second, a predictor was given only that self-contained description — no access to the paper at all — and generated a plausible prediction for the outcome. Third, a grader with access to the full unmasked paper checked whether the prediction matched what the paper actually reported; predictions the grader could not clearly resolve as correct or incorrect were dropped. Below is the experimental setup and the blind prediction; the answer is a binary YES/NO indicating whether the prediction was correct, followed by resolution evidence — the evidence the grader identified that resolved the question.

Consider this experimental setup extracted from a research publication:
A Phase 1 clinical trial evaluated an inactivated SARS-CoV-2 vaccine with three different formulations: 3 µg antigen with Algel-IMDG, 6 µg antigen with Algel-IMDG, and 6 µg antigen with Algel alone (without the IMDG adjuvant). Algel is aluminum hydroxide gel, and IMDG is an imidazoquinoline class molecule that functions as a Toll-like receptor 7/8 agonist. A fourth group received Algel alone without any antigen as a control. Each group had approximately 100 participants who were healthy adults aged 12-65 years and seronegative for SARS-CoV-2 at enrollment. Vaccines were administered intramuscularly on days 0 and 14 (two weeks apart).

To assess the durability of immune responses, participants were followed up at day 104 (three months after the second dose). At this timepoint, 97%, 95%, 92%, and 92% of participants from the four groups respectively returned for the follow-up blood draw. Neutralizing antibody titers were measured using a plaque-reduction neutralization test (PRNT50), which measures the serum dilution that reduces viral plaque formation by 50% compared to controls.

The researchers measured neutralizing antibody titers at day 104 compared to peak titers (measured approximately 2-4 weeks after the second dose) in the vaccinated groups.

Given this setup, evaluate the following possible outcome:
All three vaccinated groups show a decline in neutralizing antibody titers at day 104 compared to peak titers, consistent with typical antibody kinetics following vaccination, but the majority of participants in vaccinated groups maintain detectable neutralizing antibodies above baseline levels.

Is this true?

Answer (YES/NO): NO